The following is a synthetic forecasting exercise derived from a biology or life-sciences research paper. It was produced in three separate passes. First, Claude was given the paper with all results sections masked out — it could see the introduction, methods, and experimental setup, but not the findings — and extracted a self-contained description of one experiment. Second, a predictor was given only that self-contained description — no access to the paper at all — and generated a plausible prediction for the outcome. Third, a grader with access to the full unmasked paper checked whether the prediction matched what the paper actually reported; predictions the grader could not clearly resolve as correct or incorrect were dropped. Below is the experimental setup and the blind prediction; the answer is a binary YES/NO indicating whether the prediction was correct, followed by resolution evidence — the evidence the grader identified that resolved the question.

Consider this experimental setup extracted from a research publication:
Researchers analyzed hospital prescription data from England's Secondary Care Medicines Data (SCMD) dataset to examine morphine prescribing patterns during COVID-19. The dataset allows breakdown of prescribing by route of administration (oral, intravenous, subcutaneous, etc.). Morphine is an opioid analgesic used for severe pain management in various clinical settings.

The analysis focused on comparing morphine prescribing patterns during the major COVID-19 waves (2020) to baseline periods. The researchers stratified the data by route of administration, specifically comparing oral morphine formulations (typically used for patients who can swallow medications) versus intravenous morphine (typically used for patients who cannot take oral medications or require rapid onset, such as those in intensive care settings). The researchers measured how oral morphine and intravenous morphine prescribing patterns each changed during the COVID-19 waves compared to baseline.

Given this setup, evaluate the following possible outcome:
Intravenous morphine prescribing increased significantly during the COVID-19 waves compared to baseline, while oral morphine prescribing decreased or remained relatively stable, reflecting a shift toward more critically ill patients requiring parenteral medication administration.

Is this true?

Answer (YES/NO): YES